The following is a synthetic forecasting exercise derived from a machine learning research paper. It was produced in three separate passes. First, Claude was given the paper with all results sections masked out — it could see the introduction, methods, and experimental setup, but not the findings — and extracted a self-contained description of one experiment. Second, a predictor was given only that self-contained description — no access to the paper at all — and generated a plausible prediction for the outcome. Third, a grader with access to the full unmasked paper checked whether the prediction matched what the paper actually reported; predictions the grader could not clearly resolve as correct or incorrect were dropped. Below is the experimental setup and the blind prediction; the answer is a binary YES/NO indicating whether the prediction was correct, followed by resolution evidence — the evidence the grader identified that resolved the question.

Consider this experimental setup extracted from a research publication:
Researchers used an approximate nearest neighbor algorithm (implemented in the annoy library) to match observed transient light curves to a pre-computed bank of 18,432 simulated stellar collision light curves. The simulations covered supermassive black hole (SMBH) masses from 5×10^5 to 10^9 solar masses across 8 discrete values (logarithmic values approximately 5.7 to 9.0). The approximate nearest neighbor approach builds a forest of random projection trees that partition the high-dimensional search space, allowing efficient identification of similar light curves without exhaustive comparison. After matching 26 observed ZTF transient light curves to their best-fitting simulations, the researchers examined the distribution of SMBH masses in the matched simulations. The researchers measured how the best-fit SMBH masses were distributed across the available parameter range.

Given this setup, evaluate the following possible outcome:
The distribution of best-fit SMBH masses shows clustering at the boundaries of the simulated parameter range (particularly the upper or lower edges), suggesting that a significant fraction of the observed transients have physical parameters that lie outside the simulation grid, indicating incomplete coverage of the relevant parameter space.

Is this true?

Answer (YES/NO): NO